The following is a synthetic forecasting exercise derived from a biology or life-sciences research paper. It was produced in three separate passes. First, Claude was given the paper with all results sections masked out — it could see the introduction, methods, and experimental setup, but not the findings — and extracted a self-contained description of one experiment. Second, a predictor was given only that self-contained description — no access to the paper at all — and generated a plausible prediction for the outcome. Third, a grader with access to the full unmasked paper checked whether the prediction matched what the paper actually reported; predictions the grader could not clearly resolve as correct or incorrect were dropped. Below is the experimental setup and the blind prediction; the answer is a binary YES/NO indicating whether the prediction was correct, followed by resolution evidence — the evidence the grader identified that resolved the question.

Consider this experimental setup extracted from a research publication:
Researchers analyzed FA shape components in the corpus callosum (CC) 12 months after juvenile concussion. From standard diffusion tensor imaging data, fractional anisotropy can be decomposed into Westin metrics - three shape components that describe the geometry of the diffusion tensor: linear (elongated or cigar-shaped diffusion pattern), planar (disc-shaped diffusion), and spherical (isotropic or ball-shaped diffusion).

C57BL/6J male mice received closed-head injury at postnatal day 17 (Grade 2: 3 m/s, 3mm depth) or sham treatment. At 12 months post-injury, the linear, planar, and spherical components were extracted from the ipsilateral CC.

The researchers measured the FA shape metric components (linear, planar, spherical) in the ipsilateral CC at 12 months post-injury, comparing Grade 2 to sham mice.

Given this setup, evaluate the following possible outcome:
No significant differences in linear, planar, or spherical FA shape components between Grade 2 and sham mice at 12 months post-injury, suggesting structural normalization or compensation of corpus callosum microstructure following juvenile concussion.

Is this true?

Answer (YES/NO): NO